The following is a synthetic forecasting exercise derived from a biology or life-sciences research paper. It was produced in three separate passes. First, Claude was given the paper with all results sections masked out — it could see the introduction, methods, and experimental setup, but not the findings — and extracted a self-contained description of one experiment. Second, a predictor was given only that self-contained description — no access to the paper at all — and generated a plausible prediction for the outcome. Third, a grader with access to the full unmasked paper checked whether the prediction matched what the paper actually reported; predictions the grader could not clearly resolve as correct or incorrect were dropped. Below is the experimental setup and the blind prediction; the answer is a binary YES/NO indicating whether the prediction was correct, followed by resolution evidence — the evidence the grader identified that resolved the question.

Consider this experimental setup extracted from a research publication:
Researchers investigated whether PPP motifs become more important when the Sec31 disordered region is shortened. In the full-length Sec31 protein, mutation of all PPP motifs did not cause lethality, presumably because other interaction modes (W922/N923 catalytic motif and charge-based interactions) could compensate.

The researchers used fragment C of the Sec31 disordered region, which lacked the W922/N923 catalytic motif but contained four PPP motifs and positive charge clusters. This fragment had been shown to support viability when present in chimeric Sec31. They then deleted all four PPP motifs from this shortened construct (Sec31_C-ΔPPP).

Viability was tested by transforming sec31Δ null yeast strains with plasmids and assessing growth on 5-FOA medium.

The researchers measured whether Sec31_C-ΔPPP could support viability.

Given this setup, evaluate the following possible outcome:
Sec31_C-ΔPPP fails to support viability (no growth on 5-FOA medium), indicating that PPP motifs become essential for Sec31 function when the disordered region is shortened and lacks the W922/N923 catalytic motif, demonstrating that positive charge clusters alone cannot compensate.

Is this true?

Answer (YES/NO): YES